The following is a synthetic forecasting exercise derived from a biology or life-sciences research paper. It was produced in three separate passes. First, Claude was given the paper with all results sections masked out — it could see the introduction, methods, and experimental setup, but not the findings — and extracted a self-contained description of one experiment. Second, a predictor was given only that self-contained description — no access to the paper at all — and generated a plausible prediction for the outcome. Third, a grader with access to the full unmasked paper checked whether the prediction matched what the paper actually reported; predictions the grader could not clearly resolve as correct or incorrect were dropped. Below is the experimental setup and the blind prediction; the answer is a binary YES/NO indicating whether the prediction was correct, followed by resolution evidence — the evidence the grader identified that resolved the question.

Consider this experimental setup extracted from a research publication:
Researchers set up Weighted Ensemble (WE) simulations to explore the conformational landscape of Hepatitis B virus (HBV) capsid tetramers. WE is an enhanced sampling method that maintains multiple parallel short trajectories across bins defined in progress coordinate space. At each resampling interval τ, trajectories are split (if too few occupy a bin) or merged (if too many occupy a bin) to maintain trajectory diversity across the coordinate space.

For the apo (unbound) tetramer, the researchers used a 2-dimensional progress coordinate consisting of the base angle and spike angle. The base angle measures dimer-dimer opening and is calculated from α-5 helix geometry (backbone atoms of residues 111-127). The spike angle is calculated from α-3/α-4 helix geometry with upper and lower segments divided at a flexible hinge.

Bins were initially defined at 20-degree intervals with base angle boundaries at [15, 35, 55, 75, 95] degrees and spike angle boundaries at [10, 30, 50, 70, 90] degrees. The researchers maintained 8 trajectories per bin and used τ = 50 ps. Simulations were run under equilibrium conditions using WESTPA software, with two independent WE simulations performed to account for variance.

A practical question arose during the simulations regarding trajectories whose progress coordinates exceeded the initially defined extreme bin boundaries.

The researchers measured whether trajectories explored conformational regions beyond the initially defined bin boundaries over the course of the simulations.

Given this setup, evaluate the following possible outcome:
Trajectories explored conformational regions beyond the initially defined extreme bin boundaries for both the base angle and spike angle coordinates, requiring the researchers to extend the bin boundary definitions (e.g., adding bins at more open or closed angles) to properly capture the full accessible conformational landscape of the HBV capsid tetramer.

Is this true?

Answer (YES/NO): YES